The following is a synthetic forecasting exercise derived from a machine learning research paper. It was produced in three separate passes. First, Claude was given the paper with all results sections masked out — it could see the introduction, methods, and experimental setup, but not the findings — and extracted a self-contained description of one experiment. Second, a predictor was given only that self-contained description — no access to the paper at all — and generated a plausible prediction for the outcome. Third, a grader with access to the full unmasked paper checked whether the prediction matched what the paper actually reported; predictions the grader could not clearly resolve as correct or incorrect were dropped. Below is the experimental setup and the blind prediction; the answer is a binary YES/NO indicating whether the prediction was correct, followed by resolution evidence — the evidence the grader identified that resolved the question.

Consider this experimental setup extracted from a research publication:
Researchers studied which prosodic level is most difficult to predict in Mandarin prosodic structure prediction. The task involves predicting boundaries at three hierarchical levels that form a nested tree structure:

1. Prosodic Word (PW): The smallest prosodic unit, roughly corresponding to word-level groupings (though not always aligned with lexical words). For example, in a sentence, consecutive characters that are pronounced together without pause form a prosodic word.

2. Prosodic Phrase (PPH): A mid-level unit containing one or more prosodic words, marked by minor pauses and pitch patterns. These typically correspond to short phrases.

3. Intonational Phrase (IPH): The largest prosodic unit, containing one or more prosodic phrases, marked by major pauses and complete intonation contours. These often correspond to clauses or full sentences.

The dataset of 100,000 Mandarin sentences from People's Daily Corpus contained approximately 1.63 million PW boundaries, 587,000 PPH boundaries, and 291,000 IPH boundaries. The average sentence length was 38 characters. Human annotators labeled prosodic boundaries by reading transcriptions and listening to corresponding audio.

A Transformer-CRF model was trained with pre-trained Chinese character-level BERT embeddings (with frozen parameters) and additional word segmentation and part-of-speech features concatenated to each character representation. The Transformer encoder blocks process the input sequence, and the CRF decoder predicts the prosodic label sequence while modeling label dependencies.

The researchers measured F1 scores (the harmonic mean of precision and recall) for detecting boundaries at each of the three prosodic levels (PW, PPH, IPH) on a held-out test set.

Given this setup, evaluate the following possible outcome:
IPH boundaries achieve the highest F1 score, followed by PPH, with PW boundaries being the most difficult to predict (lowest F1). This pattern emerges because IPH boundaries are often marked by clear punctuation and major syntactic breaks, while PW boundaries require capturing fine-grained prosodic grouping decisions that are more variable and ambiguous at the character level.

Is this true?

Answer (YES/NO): NO